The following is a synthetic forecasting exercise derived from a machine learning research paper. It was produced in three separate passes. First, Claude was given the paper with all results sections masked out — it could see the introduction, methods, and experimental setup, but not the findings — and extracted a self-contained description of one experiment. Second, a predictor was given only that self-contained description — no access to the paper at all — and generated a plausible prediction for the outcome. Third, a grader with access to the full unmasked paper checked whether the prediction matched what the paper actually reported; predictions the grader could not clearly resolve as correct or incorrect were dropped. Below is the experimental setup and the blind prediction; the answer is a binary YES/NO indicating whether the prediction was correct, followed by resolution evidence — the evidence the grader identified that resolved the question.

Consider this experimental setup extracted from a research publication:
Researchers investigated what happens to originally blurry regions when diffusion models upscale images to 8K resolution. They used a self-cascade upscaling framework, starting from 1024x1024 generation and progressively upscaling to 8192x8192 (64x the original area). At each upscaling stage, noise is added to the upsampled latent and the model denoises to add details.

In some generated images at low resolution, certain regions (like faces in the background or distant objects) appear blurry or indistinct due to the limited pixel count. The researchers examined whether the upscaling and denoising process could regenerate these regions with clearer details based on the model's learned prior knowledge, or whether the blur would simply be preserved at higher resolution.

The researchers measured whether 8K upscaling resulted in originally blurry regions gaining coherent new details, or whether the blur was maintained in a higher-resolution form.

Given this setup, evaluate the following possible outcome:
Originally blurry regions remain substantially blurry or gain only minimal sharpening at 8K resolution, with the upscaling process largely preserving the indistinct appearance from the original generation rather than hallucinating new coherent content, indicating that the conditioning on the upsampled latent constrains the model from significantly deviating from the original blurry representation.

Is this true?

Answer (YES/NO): NO